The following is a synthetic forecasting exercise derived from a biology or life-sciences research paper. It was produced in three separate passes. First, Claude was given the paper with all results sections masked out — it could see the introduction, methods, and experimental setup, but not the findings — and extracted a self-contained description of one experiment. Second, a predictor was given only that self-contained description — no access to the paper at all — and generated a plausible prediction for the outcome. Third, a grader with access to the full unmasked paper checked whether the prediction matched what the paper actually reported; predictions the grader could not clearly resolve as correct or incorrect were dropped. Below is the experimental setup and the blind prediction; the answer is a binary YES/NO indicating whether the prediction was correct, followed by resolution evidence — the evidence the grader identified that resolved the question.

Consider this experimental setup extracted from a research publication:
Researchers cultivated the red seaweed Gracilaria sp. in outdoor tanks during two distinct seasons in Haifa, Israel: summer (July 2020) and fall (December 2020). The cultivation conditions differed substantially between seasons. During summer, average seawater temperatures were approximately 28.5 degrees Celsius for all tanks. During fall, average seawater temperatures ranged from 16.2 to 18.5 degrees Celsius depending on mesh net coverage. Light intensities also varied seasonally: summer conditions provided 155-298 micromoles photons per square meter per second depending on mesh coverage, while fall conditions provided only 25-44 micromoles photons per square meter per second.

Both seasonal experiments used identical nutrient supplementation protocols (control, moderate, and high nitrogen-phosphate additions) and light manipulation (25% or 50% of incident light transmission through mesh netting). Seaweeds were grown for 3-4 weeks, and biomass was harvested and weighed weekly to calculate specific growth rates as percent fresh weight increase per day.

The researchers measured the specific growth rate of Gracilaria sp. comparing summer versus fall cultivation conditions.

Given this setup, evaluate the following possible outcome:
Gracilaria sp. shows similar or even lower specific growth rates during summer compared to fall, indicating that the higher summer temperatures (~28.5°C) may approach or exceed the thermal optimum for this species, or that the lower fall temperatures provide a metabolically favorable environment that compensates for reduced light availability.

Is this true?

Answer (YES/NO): NO